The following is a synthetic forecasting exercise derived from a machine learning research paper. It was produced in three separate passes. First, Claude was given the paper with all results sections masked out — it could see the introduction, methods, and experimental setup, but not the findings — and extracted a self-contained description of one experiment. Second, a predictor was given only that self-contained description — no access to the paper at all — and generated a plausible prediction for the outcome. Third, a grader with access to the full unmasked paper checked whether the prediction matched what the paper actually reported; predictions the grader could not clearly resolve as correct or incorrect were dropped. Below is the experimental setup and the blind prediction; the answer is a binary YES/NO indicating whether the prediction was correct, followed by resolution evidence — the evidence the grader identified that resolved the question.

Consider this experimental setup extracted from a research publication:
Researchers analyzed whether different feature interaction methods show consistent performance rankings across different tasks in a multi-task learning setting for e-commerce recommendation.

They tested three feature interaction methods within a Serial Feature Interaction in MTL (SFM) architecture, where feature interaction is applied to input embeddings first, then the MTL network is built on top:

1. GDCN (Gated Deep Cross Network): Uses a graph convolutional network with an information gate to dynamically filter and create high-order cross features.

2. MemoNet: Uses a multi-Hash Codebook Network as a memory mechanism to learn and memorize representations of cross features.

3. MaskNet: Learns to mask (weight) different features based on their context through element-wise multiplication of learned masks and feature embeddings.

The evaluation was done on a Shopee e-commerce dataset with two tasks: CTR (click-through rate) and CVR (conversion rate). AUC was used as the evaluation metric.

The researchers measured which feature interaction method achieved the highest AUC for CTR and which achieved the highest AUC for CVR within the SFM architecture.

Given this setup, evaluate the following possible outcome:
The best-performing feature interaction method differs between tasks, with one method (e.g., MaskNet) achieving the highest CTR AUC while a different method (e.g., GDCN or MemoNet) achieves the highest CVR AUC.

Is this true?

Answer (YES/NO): NO